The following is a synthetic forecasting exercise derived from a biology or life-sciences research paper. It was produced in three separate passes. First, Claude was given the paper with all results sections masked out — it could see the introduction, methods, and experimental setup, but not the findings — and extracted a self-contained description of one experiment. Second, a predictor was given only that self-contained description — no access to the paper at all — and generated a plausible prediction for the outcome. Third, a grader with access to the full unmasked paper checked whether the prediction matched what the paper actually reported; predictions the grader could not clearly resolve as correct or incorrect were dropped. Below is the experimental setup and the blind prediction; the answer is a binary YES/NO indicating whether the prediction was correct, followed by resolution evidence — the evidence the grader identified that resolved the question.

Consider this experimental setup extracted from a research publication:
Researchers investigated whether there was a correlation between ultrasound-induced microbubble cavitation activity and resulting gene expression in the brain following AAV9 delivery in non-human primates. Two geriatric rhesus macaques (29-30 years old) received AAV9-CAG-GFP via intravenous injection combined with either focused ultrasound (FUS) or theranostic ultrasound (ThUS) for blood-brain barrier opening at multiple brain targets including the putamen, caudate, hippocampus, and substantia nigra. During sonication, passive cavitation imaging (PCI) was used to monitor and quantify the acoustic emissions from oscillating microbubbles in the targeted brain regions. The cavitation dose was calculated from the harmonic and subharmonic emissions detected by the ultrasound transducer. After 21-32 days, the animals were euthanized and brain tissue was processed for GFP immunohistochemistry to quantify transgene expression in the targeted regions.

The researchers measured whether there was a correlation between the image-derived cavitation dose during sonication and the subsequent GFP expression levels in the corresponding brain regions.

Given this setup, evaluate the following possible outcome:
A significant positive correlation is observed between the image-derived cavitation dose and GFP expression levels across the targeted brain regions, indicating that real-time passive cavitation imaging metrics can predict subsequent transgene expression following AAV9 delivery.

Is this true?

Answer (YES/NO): YES